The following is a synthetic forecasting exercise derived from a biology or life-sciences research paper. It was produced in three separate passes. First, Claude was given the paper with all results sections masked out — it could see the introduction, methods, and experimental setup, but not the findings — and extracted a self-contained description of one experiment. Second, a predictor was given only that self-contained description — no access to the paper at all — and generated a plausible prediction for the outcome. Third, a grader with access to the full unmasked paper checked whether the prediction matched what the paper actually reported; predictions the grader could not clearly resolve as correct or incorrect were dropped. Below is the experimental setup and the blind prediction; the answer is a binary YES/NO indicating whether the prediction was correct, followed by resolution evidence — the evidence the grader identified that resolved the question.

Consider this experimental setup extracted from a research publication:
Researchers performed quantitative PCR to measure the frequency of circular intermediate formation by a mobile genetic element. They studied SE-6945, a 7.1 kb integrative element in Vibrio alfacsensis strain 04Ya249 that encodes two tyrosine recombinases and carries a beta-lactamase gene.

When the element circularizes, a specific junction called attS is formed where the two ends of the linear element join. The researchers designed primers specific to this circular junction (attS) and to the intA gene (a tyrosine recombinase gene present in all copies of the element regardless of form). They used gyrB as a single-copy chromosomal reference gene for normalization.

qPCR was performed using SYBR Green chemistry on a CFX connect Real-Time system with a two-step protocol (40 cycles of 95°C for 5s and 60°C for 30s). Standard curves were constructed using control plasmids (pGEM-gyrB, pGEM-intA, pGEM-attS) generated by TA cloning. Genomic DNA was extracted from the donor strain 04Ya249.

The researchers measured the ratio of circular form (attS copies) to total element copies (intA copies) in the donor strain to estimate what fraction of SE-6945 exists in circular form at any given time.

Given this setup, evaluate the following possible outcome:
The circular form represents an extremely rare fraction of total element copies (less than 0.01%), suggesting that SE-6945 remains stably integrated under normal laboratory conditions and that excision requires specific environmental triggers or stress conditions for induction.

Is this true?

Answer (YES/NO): NO